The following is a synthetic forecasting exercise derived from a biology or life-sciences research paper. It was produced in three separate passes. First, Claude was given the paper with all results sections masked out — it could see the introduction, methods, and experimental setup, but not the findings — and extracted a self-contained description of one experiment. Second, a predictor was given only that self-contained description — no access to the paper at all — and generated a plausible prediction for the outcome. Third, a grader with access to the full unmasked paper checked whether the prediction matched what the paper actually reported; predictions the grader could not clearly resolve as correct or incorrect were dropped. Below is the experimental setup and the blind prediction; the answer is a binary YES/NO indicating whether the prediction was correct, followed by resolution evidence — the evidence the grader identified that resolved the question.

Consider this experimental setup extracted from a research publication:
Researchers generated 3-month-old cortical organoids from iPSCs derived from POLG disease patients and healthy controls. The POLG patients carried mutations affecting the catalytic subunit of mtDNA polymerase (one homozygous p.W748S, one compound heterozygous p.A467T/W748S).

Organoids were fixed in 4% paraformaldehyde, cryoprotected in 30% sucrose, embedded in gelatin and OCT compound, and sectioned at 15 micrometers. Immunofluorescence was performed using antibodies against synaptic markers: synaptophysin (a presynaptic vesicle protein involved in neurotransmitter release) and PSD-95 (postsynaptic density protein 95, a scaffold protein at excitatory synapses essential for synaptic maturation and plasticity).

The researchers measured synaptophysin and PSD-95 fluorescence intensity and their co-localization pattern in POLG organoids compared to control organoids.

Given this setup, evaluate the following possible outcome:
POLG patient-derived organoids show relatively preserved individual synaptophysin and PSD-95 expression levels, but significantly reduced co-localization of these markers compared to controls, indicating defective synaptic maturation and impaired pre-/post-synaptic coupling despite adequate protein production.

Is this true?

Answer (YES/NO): NO